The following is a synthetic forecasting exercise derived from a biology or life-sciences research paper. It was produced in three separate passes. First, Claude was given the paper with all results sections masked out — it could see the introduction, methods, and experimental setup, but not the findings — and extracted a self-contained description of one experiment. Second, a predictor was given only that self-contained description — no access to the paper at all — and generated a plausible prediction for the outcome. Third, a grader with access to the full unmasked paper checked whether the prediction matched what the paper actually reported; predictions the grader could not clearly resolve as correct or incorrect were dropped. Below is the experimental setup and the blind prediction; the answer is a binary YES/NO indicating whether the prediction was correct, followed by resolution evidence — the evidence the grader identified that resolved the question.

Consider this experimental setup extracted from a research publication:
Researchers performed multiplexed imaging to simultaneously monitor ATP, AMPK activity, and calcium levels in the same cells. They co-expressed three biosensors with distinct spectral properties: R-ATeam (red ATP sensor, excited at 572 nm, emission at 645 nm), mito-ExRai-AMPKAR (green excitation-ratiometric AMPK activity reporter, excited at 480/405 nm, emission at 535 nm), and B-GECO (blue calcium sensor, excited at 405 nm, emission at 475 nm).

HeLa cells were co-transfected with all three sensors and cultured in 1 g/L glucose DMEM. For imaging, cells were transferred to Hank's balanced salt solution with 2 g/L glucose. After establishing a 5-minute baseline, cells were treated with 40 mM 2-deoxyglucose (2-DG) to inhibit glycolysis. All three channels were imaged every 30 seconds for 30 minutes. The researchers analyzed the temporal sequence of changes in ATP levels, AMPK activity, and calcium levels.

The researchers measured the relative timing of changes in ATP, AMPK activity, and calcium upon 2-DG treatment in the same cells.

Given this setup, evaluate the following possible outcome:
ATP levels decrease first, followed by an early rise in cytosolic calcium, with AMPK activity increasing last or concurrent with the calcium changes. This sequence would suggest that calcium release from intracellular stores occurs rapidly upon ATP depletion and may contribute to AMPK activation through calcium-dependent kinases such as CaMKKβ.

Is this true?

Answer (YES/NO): NO